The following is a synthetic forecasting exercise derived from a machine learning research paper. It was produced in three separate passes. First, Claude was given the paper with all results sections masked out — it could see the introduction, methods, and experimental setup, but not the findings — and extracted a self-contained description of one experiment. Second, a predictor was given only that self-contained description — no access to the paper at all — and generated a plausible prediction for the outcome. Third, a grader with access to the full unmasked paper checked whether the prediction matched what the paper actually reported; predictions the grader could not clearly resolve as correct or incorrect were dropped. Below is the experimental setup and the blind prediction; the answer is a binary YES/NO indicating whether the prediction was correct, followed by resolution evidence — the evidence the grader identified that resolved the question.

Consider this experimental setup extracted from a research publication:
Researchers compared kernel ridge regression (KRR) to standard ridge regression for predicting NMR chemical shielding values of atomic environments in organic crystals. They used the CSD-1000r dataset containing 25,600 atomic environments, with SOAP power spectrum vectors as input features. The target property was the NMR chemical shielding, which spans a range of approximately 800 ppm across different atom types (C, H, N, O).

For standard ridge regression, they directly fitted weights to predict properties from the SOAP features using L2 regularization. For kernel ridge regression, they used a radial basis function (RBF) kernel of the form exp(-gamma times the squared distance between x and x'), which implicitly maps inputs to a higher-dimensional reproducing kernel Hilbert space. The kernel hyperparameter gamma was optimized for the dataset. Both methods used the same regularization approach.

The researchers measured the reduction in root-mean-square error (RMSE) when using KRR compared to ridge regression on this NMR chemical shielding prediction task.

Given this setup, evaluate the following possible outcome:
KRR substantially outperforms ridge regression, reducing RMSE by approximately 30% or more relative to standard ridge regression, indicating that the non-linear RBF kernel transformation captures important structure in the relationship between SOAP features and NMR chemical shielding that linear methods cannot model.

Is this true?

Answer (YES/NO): YES